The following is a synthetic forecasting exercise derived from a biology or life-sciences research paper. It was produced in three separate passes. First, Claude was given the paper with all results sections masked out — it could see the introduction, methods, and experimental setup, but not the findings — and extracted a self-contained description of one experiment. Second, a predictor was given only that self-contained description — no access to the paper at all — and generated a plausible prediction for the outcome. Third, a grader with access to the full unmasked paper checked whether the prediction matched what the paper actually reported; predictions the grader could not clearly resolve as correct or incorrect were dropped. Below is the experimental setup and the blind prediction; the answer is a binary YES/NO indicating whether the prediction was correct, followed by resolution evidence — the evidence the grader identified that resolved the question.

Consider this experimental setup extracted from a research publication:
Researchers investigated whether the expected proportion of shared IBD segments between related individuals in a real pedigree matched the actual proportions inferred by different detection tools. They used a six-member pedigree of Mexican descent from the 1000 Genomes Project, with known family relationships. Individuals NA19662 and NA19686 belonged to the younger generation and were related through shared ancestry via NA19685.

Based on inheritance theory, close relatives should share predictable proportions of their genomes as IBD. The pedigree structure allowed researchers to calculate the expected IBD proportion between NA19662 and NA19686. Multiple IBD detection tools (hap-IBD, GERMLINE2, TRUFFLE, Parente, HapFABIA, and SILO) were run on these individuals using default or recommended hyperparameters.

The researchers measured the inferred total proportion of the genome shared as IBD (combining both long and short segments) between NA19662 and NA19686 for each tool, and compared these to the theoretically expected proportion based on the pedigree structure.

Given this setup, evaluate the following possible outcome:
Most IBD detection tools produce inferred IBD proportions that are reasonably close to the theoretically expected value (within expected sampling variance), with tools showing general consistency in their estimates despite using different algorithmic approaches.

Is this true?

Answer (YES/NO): YES